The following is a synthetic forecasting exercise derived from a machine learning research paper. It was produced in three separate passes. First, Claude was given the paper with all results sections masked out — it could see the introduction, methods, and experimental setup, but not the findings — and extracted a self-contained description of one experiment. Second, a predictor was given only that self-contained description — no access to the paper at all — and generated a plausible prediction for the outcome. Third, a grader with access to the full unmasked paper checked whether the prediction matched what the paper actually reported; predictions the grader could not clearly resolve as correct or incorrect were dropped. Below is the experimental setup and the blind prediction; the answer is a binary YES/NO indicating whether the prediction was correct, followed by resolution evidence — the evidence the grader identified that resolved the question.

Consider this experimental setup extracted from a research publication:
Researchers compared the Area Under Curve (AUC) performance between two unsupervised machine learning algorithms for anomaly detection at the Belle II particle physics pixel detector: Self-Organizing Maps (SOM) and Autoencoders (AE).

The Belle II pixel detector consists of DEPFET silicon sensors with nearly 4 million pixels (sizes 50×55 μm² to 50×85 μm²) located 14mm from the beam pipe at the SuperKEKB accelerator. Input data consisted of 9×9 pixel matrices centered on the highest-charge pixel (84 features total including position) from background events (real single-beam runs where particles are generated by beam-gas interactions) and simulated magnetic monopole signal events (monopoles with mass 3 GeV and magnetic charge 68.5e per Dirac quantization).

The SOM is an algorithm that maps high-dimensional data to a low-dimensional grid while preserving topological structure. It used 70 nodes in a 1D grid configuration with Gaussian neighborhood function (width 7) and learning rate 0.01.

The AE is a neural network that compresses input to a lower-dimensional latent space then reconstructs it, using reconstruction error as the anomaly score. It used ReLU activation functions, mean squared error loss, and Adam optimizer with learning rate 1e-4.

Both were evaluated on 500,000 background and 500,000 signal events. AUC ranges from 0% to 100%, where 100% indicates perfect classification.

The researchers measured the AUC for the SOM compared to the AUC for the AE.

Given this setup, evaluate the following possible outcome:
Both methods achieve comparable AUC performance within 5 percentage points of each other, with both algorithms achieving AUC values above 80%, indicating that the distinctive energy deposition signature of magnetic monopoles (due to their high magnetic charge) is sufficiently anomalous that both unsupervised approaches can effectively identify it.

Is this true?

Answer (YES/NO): YES